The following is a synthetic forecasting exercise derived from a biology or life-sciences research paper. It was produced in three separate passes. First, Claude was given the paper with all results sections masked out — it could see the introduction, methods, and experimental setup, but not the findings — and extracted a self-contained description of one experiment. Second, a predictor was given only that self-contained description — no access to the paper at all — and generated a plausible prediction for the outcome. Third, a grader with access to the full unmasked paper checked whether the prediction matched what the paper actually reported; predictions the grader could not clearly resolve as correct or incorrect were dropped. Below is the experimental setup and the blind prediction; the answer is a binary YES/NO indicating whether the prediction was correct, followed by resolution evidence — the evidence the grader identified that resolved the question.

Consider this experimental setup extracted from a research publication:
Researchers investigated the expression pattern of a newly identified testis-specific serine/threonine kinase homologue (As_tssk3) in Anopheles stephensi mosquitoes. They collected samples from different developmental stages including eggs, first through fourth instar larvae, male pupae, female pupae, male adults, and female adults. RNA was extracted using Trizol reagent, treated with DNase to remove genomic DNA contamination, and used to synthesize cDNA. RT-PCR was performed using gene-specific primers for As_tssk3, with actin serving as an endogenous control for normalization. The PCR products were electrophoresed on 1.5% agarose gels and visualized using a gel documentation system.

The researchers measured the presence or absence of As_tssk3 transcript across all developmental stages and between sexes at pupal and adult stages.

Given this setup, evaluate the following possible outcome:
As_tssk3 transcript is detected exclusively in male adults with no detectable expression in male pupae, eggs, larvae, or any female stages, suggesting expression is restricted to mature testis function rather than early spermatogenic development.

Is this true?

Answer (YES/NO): NO